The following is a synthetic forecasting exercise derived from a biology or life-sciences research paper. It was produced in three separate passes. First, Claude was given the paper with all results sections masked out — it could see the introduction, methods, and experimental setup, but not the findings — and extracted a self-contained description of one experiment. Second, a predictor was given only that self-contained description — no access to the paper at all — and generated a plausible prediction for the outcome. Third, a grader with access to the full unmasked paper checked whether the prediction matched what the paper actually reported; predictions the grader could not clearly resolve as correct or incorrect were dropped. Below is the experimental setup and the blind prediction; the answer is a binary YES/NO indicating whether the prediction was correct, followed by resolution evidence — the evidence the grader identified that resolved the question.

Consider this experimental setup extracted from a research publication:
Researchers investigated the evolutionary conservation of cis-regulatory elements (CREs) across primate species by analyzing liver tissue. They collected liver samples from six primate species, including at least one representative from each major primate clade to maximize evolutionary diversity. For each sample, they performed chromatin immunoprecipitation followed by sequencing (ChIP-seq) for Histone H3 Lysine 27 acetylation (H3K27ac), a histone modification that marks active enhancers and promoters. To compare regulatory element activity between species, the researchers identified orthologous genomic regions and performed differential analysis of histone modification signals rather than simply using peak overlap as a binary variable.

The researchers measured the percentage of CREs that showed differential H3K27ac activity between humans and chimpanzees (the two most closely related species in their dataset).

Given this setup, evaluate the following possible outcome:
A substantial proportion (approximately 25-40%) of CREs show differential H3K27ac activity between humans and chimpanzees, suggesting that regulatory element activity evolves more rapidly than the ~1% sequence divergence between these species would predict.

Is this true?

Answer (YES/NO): NO